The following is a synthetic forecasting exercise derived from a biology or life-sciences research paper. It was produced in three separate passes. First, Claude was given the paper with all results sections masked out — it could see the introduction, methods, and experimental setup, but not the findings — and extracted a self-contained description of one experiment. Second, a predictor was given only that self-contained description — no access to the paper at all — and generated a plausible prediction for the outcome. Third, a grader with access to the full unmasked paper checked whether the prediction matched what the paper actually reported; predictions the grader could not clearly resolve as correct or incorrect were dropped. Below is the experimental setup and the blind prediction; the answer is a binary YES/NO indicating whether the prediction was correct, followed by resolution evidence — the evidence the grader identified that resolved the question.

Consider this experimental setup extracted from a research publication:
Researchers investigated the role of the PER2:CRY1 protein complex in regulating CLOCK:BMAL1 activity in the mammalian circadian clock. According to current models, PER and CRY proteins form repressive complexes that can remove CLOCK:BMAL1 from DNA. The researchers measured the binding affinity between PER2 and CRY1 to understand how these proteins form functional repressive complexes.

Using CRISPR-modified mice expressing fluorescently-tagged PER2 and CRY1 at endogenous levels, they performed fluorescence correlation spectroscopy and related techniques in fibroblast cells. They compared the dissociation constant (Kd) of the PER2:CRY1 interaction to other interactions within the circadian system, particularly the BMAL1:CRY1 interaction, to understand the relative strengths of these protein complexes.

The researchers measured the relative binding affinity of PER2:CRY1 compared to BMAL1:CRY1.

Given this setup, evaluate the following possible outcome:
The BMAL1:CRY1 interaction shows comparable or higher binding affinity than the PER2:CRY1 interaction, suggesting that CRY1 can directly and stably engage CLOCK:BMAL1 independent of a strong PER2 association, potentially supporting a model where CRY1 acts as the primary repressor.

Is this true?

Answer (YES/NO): YES